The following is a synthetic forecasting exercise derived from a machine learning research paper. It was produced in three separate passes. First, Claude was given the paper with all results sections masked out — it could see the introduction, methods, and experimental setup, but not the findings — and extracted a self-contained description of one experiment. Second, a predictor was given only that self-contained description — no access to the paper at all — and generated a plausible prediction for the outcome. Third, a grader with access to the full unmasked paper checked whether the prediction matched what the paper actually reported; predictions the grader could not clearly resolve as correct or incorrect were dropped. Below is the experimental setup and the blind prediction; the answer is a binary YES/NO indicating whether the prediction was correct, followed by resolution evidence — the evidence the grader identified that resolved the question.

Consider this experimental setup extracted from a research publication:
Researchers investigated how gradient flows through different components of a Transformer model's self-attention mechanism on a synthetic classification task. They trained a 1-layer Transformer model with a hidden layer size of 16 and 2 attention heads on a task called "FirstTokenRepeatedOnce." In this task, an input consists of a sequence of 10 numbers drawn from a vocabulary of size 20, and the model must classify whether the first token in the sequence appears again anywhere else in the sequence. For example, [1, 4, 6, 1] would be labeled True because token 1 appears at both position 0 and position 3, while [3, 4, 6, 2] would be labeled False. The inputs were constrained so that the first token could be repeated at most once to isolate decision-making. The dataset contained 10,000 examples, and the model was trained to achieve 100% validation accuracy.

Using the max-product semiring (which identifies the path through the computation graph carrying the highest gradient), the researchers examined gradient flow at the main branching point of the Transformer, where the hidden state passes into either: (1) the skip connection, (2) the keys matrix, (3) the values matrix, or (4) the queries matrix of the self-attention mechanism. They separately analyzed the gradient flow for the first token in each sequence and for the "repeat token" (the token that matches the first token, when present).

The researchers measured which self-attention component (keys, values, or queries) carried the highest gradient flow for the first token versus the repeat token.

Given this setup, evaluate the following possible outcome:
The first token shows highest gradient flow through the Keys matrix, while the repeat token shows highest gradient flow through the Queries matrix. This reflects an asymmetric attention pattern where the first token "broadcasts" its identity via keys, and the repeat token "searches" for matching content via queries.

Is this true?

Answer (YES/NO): NO